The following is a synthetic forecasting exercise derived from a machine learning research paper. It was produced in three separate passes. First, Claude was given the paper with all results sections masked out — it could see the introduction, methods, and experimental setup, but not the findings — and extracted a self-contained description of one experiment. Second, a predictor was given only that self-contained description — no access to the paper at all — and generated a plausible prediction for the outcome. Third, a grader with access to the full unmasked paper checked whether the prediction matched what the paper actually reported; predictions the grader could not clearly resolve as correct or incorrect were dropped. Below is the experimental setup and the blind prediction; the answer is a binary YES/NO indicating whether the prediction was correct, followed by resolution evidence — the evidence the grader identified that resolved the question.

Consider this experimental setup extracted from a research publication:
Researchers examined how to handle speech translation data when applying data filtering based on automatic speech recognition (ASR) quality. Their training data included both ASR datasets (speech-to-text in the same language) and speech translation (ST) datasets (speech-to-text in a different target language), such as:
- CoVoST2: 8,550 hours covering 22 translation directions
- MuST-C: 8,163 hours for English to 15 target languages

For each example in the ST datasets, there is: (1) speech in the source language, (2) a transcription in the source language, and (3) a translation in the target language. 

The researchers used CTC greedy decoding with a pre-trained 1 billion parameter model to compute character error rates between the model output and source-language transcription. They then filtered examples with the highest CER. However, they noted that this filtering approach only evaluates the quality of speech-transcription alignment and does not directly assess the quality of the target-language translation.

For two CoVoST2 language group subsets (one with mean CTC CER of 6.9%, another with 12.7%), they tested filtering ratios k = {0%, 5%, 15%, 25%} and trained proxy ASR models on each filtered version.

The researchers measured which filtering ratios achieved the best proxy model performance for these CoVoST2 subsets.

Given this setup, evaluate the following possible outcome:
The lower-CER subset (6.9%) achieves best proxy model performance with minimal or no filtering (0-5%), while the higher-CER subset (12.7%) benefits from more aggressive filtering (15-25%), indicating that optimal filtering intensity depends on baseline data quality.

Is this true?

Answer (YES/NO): NO